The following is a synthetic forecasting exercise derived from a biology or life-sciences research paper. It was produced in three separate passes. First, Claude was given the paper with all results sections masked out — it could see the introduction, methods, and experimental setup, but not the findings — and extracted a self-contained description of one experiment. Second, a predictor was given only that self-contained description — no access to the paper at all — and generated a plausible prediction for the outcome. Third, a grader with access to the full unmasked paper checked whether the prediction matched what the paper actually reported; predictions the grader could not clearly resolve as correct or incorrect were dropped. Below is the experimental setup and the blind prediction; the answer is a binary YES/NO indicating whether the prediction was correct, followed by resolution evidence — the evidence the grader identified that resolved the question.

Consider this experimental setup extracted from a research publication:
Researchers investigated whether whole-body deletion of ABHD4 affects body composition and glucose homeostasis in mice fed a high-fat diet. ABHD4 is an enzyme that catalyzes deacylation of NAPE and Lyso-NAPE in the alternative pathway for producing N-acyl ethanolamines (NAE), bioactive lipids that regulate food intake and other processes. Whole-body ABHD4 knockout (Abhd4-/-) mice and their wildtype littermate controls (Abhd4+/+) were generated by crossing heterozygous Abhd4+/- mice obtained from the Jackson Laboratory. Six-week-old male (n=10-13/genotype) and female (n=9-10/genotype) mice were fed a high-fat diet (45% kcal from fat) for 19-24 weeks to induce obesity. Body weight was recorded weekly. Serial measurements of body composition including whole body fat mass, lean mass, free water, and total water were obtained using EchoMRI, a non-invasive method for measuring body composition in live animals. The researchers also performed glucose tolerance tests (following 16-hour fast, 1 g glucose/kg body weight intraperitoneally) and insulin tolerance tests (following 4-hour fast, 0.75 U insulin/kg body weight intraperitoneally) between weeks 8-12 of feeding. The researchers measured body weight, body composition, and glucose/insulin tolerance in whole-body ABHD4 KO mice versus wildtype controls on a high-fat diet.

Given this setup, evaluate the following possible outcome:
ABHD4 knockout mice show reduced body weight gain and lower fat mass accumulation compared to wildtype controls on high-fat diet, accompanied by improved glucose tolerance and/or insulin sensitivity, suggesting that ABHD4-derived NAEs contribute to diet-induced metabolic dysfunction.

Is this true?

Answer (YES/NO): NO